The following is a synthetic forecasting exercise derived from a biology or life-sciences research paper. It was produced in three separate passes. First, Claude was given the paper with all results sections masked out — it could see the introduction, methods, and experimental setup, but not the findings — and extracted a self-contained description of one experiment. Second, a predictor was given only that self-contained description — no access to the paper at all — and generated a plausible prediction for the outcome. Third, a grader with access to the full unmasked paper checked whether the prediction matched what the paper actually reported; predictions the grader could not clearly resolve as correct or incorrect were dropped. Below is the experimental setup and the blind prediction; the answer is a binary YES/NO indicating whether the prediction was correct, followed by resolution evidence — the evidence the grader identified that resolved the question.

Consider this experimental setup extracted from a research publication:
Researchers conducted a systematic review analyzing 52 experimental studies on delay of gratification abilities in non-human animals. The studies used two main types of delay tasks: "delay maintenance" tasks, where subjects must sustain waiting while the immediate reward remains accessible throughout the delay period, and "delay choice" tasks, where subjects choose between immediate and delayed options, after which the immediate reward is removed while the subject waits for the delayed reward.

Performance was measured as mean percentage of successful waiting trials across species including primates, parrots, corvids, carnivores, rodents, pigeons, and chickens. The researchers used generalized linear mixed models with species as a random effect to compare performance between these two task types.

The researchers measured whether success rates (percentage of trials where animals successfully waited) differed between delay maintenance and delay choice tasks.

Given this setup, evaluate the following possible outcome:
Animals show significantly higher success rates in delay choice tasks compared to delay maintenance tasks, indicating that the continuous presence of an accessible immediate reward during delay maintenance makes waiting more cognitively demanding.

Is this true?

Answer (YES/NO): YES